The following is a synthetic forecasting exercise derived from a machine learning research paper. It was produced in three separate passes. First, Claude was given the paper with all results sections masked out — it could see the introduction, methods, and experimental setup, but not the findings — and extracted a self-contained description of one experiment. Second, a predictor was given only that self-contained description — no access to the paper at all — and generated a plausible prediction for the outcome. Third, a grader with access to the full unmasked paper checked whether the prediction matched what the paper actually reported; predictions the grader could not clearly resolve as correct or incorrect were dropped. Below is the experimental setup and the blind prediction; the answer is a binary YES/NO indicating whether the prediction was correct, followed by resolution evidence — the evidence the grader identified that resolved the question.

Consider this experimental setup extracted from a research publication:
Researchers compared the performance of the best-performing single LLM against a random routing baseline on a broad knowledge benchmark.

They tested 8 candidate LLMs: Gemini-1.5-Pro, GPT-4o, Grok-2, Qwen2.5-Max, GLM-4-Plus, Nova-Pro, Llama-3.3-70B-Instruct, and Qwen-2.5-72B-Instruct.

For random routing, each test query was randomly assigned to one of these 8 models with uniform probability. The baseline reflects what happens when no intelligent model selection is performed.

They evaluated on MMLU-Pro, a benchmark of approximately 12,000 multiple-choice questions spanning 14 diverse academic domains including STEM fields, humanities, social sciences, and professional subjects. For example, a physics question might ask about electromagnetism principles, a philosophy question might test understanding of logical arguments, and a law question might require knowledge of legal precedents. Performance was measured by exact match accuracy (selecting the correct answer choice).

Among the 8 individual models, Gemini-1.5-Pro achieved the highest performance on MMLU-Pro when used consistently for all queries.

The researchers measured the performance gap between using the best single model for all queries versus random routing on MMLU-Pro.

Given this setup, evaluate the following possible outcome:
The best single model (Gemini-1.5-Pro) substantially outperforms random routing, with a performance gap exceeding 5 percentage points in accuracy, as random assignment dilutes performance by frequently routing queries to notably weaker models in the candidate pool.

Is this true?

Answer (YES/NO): NO